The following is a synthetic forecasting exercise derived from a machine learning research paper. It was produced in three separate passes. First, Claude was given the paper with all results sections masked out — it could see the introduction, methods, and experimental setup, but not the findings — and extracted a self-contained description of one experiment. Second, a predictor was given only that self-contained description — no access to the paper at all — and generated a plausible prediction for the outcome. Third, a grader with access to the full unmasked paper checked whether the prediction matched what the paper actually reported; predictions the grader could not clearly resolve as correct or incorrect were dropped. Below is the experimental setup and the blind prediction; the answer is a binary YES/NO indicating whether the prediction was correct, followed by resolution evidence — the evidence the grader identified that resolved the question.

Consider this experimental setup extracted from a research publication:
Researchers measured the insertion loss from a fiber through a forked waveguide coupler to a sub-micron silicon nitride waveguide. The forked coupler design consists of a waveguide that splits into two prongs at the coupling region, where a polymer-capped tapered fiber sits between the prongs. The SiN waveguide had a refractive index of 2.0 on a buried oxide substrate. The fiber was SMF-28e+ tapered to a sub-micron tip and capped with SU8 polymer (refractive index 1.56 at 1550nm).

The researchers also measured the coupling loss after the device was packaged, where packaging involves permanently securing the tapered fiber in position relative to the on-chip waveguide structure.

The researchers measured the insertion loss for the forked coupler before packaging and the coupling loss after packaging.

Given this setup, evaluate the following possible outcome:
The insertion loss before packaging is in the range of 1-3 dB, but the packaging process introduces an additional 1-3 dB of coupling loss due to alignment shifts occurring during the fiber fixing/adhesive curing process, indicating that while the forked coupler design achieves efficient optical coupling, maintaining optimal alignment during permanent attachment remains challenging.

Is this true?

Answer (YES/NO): NO